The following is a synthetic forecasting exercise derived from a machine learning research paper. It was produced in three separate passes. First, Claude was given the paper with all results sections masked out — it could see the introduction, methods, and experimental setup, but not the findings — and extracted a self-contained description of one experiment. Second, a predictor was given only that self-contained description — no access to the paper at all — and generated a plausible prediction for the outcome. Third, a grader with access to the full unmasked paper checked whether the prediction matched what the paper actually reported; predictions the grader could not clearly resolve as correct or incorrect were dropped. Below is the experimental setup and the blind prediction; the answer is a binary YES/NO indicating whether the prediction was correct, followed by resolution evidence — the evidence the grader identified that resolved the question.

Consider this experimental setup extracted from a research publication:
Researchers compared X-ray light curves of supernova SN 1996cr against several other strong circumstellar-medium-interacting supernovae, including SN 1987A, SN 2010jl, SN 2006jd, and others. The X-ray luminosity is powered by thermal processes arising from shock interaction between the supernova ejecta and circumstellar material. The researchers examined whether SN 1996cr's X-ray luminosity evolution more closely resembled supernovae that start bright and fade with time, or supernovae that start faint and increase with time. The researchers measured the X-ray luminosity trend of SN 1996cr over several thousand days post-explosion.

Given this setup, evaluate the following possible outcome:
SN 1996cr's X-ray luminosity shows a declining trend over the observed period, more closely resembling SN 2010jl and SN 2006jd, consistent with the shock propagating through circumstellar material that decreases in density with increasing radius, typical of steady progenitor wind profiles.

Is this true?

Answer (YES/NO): NO